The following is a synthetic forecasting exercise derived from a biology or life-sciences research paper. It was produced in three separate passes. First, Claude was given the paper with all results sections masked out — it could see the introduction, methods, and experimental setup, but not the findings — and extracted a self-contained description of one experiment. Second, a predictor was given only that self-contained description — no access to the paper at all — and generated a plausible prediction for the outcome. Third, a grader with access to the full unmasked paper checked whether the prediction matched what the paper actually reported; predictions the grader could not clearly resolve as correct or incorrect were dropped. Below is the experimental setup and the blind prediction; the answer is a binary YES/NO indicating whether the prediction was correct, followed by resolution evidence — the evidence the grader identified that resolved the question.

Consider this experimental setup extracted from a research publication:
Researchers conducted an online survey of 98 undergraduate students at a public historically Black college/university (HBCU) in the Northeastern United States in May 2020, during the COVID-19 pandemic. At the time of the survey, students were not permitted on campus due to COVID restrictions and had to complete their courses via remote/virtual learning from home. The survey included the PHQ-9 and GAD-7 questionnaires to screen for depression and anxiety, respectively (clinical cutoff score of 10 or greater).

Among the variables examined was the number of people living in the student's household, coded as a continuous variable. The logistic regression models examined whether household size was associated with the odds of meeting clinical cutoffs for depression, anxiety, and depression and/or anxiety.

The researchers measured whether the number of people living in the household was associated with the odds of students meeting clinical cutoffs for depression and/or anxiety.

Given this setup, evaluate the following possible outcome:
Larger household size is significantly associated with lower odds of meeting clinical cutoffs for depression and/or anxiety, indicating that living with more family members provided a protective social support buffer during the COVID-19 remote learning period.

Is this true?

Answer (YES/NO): NO